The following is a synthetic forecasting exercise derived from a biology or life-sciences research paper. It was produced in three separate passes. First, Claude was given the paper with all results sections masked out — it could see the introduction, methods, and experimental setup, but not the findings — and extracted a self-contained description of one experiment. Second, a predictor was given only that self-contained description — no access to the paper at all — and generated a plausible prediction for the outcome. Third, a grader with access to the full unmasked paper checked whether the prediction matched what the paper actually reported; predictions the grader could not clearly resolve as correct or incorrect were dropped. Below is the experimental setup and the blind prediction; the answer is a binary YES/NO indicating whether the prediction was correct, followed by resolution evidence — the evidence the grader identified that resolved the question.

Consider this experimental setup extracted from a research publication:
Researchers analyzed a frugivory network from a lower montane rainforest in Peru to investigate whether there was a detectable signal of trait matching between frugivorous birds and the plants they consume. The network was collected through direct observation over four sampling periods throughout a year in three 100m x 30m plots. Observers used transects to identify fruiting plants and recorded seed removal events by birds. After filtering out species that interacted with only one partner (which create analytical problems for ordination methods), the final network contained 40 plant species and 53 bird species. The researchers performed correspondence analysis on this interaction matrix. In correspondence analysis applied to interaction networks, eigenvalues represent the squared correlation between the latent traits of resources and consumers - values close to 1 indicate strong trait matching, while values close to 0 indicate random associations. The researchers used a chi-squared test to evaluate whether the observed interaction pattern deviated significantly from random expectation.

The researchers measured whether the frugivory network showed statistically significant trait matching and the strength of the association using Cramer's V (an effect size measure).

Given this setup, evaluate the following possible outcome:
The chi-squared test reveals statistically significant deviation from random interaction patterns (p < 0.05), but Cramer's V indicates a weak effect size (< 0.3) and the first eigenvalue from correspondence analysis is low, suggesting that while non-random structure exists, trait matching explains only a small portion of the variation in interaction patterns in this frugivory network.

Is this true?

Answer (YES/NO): NO